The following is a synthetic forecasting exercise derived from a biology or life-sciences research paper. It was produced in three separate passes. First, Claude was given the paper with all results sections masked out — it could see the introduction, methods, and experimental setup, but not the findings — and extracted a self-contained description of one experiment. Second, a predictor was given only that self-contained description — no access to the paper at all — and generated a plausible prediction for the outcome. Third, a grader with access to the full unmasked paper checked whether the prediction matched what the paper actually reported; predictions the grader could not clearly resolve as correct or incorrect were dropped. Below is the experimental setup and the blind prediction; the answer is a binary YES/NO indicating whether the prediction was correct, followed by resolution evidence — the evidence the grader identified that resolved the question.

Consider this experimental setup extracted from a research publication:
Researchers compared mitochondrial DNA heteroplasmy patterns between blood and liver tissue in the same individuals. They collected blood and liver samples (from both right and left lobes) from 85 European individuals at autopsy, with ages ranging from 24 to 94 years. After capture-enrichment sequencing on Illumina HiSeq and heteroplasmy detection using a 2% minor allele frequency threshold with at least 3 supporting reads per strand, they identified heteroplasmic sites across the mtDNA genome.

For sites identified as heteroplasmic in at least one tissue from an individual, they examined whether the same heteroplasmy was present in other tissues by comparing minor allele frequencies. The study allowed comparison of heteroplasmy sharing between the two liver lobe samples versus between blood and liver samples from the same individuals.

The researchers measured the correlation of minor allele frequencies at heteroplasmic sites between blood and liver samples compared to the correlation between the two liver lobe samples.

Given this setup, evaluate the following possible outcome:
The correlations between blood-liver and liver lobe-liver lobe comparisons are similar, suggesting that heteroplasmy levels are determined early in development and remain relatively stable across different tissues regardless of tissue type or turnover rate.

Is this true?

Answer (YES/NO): NO